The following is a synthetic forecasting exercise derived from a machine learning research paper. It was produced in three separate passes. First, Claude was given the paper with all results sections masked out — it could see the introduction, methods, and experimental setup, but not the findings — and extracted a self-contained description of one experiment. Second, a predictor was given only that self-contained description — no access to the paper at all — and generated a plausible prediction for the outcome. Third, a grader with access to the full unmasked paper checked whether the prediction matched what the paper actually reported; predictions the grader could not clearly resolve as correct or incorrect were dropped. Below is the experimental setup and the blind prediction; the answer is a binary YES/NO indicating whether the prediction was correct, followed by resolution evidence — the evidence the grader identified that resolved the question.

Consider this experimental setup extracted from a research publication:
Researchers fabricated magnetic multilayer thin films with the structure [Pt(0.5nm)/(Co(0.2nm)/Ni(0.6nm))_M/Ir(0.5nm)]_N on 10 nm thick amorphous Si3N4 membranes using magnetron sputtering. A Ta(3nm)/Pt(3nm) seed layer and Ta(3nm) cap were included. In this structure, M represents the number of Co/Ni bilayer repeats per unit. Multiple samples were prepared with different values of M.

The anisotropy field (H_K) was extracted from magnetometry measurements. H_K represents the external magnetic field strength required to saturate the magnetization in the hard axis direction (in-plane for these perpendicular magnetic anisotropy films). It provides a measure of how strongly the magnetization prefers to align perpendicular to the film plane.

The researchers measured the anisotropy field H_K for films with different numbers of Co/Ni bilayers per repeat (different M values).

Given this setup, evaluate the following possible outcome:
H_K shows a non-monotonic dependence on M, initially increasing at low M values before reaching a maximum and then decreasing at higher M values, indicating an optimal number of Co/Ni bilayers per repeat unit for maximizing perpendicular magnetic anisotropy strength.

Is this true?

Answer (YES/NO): NO